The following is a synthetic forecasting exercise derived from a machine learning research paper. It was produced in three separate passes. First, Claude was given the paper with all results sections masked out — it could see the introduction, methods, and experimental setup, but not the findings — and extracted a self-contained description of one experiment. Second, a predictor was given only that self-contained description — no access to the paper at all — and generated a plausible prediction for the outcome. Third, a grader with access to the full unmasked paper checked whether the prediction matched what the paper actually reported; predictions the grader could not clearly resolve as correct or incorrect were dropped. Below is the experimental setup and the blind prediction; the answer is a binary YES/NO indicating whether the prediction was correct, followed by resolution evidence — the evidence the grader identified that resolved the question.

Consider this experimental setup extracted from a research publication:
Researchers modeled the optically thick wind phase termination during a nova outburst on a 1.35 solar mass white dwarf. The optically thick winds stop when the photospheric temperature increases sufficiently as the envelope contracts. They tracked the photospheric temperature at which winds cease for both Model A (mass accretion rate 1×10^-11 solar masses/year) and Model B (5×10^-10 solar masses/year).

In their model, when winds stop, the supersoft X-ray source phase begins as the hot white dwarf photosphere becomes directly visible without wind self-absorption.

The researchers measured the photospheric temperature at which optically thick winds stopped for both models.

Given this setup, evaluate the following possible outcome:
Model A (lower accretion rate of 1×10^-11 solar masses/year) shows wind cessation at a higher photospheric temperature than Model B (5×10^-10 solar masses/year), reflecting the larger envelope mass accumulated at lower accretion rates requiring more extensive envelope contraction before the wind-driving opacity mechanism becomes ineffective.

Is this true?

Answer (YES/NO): NO